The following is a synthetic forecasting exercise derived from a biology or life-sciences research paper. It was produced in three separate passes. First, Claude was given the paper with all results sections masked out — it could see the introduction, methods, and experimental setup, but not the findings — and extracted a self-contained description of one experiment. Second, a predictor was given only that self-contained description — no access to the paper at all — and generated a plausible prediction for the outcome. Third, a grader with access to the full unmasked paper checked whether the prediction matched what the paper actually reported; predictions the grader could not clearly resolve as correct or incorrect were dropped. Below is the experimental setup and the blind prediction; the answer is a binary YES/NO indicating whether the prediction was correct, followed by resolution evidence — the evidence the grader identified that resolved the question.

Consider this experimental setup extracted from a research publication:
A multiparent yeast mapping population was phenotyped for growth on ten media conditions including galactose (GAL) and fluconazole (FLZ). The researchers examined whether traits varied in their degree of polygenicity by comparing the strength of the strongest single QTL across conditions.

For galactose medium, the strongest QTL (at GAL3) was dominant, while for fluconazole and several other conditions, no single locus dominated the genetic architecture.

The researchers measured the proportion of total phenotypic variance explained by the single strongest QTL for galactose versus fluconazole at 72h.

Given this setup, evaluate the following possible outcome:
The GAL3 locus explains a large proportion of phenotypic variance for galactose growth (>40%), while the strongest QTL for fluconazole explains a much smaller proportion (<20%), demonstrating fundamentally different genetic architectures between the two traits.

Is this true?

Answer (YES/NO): YES